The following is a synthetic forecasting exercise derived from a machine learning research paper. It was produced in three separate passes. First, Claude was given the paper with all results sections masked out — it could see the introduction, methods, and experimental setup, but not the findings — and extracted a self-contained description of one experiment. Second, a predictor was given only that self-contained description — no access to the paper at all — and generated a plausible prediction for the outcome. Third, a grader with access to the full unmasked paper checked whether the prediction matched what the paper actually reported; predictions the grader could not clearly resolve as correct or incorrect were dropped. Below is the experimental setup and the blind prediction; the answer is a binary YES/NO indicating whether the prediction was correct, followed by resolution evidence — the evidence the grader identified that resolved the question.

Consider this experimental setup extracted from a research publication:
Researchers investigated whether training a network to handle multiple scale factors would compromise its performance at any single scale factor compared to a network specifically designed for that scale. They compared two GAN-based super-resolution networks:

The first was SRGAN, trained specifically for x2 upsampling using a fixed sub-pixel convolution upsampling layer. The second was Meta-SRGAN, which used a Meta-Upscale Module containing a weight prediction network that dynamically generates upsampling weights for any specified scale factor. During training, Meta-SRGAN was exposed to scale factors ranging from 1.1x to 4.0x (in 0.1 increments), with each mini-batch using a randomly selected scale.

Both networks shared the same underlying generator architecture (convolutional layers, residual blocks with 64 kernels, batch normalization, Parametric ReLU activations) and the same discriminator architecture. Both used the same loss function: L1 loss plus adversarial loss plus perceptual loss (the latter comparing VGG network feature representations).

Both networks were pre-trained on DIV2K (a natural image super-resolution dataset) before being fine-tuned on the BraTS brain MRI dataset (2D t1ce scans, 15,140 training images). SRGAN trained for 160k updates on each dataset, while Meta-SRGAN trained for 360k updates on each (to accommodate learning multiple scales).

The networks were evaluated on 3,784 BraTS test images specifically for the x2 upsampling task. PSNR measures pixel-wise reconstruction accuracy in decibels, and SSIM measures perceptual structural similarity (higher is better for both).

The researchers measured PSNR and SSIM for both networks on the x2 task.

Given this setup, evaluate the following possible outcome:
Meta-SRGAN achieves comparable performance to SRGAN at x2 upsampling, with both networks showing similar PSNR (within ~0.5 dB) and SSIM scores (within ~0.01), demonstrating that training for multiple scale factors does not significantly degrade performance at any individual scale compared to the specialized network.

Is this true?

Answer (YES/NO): YES